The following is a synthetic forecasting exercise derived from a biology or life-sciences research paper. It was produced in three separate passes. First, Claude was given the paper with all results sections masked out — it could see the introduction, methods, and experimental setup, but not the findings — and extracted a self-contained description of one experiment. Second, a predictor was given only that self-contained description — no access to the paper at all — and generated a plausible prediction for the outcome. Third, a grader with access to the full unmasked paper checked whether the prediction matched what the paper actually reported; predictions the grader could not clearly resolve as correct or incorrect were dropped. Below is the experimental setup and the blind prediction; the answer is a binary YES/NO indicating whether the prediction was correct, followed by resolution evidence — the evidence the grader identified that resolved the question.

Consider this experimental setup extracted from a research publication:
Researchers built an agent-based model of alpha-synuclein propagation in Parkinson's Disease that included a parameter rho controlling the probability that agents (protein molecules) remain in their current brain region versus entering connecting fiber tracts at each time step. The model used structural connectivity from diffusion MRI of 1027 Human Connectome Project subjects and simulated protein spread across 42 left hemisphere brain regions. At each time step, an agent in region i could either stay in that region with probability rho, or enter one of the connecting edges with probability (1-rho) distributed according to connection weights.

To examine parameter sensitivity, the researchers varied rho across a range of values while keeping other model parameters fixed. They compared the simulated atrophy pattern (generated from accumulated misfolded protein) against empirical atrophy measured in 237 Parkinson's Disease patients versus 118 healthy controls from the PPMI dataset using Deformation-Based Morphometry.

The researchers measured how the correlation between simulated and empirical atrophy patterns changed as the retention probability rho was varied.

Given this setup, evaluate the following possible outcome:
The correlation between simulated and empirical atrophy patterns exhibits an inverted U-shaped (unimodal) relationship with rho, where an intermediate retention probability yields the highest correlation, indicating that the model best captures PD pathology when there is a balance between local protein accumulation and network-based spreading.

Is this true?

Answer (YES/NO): NO